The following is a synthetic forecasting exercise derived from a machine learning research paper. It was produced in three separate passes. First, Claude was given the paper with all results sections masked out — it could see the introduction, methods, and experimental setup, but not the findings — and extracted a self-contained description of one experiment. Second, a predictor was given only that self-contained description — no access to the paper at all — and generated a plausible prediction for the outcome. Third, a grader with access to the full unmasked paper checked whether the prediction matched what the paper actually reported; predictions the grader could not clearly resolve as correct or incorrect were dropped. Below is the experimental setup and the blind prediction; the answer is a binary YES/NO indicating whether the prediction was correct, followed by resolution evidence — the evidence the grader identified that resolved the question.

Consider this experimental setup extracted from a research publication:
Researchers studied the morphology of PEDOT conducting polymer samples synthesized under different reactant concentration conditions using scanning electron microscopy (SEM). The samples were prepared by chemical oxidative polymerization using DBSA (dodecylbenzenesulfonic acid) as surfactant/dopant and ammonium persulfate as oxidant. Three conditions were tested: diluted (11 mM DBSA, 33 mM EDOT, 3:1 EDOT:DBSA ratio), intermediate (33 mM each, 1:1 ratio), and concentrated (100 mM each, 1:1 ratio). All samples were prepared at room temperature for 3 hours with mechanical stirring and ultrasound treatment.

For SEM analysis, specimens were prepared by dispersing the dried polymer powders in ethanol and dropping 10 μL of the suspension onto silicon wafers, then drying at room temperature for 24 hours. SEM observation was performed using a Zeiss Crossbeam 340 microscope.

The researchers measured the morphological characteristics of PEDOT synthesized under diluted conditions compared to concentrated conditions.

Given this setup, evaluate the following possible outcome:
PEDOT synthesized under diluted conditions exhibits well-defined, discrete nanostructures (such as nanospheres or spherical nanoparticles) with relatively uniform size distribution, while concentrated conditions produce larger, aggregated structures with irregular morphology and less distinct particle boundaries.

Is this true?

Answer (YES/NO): NO